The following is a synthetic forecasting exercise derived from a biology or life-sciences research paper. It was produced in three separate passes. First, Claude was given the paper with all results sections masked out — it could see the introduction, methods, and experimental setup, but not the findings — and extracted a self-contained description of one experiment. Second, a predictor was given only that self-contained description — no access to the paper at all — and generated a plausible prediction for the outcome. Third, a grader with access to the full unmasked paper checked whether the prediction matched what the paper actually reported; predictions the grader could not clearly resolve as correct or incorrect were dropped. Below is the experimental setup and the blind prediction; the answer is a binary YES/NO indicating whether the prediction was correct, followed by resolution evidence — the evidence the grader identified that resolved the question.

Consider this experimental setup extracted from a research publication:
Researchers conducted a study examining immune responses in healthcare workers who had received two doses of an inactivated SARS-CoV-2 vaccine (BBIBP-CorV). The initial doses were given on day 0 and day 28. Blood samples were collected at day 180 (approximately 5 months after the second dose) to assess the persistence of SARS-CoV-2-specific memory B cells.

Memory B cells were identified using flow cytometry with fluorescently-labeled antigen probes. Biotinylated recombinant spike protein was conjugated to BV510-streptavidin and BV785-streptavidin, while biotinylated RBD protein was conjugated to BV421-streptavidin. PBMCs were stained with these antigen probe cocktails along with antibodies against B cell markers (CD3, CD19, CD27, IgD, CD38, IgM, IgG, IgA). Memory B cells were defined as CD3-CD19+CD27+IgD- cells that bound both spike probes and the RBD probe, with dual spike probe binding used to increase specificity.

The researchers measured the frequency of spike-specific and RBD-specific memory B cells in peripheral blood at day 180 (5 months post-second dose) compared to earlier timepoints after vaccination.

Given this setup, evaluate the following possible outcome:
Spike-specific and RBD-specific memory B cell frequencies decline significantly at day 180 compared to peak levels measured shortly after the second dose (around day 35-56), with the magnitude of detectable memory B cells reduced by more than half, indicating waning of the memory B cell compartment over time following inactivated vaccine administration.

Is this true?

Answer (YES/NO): NO